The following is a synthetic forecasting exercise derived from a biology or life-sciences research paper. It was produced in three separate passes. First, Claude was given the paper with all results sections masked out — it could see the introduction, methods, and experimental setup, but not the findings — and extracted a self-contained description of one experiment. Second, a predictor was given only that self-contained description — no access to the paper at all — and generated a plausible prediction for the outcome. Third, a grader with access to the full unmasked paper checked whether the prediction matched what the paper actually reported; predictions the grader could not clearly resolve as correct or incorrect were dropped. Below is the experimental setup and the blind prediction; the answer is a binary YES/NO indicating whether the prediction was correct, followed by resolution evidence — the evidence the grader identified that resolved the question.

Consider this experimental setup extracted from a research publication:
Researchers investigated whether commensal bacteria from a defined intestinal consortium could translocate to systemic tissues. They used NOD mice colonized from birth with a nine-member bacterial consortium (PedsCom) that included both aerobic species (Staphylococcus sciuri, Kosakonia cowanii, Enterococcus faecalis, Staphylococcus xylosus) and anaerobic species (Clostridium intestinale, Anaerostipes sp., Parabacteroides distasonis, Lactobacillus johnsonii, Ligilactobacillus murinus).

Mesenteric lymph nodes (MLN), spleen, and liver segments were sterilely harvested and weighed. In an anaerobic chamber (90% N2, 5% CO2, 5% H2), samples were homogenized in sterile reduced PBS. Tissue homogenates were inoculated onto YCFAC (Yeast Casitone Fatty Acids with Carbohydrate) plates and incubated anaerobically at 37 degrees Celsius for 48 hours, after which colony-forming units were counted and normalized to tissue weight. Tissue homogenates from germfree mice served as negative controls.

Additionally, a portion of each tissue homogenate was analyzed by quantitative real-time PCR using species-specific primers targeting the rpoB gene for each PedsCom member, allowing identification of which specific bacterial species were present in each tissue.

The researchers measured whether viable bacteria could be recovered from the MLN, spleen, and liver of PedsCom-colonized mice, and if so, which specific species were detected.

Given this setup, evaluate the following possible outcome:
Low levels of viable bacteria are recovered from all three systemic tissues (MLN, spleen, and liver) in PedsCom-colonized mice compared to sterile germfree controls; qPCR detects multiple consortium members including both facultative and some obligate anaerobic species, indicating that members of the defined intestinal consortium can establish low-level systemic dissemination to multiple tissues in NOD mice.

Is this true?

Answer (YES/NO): YES